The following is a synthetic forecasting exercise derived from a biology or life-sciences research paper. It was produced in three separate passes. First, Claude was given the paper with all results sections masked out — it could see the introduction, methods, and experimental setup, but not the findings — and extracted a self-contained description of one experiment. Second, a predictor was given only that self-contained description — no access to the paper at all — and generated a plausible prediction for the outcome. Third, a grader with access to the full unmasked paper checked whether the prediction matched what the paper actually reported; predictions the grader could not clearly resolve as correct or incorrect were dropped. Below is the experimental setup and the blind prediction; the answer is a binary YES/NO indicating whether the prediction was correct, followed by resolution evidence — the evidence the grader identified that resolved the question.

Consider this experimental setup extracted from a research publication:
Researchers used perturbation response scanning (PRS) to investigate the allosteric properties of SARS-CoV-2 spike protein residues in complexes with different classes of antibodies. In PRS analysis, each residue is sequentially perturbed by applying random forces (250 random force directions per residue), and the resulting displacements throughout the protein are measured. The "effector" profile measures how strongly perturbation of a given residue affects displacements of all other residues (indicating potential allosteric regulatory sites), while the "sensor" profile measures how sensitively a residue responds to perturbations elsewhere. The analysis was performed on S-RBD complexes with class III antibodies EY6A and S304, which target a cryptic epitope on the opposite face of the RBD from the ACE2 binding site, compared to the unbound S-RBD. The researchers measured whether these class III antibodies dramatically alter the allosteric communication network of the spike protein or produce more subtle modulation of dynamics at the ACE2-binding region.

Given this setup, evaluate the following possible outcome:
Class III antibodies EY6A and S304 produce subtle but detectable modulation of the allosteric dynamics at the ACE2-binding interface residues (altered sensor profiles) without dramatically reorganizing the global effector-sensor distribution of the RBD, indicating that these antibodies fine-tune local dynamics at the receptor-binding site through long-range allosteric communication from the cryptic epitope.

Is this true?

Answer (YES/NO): YES